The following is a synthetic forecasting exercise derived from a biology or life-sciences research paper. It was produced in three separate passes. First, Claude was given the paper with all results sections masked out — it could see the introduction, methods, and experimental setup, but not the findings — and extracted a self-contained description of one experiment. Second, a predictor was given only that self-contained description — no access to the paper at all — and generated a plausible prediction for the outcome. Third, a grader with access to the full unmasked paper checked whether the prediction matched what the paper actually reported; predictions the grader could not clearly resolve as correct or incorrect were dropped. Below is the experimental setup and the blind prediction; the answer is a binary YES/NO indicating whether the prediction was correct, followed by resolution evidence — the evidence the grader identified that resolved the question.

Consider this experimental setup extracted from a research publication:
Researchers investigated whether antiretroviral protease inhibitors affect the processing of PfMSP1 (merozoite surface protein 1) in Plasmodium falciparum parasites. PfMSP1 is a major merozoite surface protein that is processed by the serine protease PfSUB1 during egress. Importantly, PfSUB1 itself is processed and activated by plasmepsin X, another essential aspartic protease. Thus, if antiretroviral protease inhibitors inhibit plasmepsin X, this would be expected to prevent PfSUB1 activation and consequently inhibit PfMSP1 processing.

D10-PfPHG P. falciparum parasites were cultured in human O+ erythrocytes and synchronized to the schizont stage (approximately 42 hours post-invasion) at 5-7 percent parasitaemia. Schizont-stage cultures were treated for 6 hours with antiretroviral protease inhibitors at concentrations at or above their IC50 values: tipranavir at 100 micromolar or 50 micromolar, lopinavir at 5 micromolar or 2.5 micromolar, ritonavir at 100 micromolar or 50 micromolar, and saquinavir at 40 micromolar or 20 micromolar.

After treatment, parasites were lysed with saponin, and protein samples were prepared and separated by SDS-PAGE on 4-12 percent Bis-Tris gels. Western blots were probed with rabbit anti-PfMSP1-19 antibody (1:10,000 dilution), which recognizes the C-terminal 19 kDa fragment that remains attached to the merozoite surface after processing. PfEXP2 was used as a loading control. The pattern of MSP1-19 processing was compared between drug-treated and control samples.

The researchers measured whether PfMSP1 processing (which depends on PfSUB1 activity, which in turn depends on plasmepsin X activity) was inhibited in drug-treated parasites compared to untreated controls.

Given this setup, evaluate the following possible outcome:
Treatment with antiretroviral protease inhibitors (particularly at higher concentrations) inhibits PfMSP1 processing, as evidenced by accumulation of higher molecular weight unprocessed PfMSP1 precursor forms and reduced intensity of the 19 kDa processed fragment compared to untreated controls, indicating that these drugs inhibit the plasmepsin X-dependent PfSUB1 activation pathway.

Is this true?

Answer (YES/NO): NO